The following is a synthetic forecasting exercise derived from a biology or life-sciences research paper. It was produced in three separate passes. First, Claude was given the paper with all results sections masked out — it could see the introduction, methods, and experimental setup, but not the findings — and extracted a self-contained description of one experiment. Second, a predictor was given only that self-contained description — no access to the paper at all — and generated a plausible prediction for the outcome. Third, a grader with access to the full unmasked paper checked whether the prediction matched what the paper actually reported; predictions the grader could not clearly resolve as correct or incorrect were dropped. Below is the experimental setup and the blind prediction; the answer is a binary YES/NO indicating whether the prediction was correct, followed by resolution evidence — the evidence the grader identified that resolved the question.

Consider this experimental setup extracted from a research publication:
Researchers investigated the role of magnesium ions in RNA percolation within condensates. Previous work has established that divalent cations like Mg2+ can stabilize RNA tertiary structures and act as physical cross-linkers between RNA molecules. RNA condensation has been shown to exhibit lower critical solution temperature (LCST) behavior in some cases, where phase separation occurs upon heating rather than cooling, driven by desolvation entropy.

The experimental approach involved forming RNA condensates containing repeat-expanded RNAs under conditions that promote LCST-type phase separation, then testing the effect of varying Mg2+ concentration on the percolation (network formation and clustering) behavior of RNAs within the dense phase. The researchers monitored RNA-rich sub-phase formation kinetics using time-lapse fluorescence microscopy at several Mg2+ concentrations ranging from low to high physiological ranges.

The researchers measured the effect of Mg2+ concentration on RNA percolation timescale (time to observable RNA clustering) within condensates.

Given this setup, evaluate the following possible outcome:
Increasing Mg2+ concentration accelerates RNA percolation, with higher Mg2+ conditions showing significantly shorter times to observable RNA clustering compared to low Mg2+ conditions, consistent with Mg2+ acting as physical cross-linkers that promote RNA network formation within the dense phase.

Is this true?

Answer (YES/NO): YES